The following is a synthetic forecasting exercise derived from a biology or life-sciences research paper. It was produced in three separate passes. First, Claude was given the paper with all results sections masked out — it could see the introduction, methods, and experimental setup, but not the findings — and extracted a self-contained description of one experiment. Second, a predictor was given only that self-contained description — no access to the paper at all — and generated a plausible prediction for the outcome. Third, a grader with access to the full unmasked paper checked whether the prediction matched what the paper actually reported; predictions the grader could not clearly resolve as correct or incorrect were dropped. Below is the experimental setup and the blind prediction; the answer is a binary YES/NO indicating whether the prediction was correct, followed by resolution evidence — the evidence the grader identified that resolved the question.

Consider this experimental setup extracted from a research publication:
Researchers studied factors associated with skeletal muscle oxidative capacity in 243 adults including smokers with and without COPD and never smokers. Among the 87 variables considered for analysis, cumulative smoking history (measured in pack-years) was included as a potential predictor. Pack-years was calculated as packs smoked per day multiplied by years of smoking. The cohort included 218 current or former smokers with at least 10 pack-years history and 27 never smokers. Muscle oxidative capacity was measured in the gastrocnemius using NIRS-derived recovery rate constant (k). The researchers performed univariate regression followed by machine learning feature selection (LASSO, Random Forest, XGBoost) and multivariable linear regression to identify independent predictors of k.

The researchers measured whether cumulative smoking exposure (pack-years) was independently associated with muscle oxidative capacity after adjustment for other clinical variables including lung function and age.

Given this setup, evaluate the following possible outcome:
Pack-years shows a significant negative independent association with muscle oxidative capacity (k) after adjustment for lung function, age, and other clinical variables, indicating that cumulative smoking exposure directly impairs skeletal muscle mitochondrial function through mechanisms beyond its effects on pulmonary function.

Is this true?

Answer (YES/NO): NO